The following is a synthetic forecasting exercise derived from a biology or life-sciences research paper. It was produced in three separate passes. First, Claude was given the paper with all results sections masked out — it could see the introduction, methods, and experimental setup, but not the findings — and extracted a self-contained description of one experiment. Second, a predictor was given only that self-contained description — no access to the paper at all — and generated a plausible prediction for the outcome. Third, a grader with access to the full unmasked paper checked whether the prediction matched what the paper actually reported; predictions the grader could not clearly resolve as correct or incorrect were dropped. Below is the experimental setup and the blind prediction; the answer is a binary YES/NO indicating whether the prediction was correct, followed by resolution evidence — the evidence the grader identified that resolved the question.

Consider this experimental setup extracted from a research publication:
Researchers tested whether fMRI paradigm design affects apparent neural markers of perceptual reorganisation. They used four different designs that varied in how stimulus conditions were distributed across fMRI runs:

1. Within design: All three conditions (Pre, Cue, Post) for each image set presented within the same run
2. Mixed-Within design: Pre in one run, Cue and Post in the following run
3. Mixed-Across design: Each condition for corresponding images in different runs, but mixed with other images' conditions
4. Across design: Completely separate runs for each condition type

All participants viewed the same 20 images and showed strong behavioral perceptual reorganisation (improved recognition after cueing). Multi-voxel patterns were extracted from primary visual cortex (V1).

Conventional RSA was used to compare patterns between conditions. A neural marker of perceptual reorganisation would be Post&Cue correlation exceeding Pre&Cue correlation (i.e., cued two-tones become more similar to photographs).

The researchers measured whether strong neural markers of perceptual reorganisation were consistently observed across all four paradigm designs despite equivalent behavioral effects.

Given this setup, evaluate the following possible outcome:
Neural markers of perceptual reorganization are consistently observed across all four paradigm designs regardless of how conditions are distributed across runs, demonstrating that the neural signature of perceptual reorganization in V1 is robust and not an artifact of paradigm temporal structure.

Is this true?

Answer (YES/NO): NO